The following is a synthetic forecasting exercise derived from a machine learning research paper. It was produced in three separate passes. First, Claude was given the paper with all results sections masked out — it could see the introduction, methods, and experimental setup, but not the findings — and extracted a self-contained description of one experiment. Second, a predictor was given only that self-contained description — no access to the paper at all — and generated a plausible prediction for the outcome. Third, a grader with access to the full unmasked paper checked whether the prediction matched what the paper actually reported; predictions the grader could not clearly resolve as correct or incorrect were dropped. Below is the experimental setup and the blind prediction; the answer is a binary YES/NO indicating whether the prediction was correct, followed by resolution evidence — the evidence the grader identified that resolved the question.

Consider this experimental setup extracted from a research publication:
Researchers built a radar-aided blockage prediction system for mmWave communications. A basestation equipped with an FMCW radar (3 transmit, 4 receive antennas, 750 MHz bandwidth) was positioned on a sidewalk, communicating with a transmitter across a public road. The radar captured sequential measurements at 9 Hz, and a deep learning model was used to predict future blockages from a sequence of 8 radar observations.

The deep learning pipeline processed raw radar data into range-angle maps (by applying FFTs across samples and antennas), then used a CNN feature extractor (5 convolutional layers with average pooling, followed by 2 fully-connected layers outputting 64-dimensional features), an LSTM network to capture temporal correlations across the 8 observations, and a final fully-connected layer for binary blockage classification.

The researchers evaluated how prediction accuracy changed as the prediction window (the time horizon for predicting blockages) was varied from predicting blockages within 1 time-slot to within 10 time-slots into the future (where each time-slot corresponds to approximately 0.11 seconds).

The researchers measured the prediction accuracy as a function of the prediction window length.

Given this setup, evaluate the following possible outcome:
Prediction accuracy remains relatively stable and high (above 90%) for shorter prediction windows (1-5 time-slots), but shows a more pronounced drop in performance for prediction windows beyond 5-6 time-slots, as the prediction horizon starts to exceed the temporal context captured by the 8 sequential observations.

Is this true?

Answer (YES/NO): NO